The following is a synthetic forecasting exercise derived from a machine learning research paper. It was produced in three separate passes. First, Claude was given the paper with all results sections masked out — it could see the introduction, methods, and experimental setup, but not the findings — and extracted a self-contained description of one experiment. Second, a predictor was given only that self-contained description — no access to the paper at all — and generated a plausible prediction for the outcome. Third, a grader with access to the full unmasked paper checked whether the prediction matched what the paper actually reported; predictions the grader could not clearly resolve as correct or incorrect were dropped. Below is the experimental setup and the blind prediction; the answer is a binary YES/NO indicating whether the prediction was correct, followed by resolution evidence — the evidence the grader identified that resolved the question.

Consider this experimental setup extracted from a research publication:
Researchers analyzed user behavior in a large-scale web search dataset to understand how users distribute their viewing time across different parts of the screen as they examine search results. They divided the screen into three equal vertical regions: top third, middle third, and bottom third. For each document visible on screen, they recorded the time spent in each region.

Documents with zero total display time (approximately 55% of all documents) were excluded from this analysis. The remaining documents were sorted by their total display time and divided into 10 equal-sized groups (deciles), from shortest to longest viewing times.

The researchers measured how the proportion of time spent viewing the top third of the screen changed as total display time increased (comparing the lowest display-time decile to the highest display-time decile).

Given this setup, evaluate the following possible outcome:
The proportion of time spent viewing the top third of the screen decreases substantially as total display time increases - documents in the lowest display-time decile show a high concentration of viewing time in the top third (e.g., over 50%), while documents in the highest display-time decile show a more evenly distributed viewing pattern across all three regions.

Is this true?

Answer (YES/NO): NO